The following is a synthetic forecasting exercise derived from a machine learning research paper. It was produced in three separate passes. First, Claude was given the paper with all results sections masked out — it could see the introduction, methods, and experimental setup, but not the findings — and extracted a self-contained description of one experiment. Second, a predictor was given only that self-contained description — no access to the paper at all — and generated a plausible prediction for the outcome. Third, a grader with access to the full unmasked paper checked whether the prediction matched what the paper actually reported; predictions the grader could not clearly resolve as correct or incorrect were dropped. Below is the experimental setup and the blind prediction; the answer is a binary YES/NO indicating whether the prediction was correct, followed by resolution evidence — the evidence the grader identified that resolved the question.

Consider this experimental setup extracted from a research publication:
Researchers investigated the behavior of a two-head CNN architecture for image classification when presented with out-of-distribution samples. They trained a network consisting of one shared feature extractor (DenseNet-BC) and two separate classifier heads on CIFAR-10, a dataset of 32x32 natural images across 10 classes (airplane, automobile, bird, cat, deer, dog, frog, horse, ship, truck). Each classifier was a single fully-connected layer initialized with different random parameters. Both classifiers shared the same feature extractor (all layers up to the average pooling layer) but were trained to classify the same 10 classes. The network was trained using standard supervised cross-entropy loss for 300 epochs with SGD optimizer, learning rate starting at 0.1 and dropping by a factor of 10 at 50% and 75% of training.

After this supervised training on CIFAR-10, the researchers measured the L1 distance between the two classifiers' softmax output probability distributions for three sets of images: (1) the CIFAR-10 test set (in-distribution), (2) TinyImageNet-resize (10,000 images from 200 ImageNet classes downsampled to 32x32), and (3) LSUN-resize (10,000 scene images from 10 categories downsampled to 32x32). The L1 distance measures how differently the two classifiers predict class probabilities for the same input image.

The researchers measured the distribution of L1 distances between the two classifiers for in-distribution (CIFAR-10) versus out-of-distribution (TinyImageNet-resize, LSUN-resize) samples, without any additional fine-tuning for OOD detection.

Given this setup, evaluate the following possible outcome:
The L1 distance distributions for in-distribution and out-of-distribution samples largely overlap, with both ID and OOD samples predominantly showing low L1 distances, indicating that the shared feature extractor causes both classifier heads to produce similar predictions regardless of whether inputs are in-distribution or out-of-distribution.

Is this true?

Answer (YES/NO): NO